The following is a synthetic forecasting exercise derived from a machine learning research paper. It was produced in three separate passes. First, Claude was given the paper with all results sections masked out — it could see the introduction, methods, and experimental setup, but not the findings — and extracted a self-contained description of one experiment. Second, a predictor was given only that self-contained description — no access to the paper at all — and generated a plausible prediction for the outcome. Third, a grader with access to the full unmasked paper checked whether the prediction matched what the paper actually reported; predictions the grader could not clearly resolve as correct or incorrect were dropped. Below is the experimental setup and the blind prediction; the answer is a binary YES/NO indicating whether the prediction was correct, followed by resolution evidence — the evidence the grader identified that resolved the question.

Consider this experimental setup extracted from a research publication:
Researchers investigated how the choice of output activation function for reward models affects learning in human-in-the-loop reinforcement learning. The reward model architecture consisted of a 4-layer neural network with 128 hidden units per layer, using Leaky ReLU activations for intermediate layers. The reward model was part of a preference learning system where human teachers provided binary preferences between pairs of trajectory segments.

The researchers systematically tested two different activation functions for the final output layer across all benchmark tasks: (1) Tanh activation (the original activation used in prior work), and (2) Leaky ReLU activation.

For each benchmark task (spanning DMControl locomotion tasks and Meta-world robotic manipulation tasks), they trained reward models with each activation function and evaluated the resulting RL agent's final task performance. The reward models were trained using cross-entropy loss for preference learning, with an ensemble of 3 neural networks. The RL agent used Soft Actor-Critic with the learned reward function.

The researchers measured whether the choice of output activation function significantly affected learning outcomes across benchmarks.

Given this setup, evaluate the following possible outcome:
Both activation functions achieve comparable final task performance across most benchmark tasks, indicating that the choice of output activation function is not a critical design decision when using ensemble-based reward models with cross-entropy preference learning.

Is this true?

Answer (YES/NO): NO